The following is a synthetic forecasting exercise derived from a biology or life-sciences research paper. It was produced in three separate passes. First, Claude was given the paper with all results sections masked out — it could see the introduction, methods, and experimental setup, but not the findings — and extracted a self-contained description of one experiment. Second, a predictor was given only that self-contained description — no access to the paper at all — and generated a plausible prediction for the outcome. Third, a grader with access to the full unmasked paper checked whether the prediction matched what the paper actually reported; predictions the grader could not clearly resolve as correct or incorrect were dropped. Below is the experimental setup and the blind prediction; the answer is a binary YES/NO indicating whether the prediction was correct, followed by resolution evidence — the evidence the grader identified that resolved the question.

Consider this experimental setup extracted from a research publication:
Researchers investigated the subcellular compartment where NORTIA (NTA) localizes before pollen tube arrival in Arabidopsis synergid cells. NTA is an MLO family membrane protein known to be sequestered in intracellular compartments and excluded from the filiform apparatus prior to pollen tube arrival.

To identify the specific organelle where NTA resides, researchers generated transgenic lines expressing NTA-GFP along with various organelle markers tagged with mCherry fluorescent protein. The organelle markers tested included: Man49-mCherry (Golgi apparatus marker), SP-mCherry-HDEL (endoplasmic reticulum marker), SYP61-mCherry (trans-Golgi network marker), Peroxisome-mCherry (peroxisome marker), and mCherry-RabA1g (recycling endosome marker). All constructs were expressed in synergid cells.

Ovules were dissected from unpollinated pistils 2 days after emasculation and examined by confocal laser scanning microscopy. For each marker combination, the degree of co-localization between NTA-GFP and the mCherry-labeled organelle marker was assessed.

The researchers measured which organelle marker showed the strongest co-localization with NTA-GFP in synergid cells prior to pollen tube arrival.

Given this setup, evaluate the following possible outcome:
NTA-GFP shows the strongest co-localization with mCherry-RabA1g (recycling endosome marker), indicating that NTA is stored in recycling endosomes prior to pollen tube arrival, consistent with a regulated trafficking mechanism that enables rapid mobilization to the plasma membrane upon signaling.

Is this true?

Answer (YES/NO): NO